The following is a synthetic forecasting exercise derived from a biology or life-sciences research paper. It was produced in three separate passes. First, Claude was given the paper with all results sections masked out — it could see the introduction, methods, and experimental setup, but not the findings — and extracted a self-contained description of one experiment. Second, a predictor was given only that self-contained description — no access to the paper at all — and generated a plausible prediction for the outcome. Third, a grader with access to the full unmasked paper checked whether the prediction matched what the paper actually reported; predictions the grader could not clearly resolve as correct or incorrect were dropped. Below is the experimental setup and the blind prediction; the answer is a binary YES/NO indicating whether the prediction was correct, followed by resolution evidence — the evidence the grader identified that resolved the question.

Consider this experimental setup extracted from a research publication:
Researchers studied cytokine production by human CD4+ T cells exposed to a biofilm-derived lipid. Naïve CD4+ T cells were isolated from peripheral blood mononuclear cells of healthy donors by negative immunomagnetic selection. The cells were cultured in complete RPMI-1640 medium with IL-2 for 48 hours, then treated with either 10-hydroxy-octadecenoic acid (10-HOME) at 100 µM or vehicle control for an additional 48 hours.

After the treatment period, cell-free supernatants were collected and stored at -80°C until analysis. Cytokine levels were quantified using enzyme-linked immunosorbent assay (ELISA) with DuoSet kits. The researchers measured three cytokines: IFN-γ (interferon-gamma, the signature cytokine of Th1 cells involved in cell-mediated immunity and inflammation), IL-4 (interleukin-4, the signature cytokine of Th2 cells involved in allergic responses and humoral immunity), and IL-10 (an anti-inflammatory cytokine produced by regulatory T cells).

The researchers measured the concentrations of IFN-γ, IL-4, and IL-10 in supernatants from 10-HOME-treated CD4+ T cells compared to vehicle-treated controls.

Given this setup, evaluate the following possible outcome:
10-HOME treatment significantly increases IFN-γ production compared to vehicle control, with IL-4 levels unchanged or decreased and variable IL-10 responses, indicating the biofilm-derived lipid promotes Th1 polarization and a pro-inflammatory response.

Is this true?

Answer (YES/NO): YES